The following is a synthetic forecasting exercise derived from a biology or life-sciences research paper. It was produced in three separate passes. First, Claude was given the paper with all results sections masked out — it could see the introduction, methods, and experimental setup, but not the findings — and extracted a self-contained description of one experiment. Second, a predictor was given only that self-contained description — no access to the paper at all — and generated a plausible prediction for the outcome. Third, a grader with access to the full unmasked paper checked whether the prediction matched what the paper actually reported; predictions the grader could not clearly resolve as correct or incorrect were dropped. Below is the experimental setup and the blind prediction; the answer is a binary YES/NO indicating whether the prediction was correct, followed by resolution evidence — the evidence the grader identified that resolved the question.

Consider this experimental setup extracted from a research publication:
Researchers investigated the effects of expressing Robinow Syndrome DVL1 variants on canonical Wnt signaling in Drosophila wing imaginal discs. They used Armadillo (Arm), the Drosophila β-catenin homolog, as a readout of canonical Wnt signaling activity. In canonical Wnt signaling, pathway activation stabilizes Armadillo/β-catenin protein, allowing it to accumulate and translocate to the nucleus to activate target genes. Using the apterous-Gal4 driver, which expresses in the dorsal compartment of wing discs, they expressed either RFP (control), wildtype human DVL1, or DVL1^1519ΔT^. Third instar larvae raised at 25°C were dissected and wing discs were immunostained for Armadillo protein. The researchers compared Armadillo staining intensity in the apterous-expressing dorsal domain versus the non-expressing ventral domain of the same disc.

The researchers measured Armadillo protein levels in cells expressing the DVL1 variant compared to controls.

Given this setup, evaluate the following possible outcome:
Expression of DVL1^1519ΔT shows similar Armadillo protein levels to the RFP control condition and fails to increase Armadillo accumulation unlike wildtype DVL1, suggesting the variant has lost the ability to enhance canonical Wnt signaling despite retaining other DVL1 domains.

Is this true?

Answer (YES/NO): NO